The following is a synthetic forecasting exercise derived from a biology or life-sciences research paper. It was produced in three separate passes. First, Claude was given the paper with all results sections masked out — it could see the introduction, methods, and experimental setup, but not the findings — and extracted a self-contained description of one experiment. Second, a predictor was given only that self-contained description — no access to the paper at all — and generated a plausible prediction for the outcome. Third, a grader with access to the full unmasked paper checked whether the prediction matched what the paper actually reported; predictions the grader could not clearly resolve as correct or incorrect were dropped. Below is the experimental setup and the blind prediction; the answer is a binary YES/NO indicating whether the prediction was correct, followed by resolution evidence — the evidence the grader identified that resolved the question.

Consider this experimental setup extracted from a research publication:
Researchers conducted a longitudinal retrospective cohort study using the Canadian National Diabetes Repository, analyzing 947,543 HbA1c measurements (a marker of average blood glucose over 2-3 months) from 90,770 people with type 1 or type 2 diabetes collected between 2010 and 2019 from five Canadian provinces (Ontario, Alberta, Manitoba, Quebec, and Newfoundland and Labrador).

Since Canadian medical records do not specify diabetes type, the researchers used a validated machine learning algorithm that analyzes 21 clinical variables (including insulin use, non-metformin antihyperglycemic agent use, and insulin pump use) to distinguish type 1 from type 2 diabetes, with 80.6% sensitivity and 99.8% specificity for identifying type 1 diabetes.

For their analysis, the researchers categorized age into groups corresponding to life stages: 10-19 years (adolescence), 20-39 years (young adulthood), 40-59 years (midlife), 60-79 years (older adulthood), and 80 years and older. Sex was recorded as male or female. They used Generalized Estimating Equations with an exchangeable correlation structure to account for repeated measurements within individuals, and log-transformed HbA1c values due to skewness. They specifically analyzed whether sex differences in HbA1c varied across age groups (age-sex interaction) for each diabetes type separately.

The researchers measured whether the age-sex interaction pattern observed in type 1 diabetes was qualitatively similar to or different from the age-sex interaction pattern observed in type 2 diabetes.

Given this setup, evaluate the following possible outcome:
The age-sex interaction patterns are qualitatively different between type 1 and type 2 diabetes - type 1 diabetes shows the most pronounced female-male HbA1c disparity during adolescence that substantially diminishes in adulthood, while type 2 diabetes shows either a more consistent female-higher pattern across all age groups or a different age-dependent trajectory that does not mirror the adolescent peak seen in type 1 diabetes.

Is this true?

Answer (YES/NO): NO